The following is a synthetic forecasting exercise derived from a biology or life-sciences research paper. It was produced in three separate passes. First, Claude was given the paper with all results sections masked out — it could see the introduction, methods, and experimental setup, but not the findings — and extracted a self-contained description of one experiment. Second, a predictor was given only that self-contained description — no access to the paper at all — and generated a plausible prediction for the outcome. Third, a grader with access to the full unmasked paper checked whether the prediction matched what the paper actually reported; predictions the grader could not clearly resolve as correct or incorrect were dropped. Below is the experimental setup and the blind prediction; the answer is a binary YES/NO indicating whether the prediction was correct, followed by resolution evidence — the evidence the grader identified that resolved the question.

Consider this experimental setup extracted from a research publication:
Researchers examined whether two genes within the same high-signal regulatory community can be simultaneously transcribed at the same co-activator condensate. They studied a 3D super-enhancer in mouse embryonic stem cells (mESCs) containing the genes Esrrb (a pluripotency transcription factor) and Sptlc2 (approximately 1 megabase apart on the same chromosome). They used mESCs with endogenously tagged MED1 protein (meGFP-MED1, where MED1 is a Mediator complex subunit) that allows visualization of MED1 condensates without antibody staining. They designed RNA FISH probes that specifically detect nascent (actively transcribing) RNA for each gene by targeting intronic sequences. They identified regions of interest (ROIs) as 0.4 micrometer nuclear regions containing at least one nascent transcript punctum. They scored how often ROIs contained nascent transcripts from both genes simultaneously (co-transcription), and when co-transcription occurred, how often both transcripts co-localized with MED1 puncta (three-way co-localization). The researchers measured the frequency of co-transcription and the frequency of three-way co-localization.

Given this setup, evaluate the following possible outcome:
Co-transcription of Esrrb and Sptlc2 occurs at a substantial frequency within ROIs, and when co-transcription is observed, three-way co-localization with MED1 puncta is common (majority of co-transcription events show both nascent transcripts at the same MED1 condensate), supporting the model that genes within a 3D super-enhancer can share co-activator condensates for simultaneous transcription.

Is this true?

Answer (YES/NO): NO